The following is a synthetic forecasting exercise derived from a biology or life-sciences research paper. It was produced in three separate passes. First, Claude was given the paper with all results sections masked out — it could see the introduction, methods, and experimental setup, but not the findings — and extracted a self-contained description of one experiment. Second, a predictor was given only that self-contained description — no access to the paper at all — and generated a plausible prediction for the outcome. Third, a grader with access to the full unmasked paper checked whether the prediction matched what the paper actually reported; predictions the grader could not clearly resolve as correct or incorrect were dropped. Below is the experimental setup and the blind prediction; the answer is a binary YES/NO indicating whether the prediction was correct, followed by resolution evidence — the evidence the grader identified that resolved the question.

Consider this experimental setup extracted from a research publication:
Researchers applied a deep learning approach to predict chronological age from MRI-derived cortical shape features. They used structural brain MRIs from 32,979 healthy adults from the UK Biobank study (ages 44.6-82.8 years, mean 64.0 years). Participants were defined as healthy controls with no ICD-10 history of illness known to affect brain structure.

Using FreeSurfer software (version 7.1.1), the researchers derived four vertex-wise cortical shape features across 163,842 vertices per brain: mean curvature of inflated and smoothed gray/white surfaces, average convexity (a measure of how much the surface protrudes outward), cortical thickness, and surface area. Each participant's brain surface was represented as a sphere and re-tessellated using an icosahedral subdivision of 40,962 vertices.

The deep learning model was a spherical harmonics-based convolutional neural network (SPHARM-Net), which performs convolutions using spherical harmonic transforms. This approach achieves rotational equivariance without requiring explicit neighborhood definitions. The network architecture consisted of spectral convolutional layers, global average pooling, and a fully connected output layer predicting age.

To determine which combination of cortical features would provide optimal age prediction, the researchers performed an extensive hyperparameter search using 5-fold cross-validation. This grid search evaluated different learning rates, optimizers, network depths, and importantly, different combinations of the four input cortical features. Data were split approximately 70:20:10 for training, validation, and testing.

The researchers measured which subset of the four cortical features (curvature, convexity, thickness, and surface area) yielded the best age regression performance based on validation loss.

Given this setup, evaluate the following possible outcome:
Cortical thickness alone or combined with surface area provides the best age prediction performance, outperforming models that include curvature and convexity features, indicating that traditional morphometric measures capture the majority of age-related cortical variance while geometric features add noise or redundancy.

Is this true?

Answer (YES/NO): YES